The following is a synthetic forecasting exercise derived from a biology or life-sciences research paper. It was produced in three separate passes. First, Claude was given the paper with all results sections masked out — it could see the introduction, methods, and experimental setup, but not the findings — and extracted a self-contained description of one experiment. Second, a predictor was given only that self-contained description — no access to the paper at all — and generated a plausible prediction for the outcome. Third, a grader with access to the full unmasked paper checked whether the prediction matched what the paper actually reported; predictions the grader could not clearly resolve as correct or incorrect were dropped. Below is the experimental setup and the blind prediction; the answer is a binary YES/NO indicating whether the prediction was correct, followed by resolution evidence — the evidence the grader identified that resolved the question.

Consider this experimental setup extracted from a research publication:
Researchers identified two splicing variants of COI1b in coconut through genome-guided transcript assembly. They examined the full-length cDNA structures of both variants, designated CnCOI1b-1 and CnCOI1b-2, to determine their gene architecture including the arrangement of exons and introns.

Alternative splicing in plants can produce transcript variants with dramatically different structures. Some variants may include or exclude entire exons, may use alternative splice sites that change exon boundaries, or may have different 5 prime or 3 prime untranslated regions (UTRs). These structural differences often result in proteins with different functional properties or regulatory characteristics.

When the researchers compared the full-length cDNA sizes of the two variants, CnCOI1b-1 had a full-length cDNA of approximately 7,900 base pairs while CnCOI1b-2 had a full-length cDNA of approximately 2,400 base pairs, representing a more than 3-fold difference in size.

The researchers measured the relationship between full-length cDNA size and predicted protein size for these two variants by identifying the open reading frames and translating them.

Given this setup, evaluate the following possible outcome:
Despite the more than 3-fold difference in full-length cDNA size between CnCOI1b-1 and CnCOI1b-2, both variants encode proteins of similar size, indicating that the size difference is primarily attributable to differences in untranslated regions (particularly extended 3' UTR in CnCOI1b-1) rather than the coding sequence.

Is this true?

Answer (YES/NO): NO